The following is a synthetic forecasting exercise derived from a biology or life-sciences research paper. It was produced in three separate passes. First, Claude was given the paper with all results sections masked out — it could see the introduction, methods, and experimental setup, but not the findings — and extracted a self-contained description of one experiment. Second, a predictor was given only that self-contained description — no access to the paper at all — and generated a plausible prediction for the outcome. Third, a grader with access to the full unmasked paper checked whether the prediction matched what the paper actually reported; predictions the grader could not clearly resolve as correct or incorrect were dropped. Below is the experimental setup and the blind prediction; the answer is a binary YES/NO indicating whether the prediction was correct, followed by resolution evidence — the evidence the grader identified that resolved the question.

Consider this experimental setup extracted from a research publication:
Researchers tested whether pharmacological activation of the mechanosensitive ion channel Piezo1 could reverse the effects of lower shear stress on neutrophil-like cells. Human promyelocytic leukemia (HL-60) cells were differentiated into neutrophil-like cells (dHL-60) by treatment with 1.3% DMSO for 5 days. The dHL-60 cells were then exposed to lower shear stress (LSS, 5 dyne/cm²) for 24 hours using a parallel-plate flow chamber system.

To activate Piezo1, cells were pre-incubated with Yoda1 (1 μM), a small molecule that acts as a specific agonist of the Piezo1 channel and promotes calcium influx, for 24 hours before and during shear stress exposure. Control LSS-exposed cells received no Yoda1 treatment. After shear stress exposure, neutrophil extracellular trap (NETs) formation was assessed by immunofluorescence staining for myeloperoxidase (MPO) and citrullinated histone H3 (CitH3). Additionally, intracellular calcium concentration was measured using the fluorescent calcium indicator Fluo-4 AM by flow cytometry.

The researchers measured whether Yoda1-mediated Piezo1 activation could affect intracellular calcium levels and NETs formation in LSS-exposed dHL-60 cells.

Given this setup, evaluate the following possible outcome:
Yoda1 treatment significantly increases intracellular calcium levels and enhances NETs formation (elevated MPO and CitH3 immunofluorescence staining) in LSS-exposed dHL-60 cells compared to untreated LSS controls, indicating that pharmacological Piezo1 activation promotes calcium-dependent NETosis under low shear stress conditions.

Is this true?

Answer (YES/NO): NO